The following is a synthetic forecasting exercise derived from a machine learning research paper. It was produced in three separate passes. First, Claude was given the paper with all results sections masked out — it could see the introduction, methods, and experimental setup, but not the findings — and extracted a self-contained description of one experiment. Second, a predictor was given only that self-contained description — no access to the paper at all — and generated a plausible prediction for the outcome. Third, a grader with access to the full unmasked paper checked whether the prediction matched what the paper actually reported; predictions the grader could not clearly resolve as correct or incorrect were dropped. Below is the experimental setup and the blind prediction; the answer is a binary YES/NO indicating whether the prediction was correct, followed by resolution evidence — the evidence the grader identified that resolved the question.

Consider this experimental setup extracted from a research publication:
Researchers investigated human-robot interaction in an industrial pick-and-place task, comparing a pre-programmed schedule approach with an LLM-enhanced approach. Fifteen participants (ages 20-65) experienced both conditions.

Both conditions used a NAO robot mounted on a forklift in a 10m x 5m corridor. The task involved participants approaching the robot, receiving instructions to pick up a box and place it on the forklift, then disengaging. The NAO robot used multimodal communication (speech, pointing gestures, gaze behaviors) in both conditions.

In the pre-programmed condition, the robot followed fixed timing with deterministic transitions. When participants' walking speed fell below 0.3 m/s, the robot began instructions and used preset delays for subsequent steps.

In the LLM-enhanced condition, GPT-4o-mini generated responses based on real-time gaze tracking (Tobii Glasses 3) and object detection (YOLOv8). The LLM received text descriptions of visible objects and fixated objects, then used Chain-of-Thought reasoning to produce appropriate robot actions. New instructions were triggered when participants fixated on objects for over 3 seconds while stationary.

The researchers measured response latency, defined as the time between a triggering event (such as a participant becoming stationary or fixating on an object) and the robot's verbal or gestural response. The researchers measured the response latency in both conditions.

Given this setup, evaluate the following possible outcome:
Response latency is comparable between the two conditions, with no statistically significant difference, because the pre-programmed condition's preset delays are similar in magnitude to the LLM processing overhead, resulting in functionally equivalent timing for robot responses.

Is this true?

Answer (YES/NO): NO